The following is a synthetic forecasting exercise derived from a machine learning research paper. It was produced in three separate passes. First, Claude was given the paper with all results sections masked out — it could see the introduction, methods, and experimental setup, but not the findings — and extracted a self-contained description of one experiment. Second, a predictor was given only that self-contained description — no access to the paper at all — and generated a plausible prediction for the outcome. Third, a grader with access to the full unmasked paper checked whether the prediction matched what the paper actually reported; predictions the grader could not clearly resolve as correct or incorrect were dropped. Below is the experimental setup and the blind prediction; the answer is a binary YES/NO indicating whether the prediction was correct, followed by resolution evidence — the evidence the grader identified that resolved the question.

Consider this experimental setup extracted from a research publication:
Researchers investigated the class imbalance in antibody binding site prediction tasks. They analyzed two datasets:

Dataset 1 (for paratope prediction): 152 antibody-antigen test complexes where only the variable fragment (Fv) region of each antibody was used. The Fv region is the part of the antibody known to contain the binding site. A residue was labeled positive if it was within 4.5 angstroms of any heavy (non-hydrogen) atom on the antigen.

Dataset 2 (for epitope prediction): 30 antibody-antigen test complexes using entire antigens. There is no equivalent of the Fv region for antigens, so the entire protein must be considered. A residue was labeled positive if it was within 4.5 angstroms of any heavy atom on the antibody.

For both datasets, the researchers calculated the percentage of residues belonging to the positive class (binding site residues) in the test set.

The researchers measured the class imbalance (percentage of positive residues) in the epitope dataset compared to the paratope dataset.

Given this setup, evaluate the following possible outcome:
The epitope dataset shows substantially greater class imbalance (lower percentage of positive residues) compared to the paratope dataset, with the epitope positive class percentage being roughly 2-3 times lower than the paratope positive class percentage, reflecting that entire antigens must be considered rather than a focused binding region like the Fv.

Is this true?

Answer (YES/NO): NO